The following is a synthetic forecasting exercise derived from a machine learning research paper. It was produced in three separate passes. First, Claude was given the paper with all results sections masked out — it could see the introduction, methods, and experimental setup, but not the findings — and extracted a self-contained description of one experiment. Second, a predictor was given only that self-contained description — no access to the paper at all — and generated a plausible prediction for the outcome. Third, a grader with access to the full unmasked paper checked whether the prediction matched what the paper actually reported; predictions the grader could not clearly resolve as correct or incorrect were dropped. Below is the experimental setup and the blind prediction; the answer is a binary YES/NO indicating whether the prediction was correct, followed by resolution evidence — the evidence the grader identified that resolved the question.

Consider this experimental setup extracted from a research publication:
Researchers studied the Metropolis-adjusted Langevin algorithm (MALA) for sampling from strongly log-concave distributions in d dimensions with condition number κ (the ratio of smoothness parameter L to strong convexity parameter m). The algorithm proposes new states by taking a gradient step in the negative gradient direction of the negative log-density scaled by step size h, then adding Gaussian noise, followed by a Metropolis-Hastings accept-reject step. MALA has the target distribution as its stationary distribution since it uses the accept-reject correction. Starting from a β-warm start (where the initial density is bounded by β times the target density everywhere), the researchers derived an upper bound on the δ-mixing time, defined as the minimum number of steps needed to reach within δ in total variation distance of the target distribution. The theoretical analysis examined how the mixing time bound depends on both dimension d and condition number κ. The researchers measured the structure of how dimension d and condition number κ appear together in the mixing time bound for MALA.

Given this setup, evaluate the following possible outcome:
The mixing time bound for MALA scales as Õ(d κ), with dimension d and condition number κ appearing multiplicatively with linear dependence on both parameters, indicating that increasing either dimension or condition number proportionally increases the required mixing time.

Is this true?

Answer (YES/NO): YES